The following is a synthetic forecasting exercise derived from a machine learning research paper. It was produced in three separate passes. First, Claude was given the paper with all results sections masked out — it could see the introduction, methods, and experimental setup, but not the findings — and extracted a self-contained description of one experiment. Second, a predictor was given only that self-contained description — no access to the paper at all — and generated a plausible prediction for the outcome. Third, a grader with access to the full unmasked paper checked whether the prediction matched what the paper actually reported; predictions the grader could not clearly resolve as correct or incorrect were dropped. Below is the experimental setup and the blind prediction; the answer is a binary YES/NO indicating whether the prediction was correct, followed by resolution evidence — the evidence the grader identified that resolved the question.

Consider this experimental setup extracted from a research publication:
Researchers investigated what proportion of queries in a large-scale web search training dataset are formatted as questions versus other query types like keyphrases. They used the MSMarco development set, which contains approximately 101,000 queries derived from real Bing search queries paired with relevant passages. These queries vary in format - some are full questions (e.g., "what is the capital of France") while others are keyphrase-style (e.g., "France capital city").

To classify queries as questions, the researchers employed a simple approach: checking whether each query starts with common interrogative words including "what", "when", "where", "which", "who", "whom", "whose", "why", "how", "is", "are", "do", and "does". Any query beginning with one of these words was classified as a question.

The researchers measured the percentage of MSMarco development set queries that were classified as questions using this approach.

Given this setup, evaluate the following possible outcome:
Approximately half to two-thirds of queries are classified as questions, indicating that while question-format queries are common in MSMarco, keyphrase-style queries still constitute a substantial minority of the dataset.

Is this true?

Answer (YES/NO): NO